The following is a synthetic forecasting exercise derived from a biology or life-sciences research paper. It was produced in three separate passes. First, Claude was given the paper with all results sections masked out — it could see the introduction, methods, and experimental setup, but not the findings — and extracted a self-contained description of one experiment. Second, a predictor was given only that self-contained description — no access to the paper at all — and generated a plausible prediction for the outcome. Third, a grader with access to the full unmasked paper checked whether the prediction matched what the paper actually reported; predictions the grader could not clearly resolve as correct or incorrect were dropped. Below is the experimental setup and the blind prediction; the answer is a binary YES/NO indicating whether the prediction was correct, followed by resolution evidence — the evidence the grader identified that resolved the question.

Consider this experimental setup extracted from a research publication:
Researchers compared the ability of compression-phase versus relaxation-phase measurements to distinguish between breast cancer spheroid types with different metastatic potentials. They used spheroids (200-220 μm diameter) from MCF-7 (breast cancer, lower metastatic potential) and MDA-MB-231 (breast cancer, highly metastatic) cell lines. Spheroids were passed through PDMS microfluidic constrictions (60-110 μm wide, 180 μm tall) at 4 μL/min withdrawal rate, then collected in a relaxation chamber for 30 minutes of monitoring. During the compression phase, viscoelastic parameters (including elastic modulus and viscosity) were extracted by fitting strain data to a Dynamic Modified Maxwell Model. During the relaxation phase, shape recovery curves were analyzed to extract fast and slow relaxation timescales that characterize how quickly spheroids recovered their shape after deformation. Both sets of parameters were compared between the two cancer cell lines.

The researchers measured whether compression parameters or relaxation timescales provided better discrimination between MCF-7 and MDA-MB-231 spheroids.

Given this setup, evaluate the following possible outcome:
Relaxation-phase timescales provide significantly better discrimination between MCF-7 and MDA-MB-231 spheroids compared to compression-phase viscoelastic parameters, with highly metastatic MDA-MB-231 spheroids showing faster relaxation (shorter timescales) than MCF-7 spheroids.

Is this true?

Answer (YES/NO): NO